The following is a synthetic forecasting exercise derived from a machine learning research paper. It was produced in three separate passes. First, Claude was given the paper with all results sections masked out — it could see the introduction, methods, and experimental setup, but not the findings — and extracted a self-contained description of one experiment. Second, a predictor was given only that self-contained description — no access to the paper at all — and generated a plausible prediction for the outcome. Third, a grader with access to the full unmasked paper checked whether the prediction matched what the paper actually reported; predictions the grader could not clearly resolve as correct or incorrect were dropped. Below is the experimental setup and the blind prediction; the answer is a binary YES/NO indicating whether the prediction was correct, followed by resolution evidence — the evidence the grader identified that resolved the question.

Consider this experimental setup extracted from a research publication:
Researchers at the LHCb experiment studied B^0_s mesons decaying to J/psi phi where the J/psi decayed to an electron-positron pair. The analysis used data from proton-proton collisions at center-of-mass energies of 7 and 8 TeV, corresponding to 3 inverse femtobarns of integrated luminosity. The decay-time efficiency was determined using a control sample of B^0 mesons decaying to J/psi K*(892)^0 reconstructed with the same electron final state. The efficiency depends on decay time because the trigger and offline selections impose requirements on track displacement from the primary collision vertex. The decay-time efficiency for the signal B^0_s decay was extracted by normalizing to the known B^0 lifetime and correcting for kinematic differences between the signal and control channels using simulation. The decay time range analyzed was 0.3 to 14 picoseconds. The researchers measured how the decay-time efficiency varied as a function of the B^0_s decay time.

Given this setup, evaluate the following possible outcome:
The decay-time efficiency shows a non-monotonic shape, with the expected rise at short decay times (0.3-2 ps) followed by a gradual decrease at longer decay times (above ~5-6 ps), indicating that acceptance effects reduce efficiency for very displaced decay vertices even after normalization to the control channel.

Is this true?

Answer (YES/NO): NO